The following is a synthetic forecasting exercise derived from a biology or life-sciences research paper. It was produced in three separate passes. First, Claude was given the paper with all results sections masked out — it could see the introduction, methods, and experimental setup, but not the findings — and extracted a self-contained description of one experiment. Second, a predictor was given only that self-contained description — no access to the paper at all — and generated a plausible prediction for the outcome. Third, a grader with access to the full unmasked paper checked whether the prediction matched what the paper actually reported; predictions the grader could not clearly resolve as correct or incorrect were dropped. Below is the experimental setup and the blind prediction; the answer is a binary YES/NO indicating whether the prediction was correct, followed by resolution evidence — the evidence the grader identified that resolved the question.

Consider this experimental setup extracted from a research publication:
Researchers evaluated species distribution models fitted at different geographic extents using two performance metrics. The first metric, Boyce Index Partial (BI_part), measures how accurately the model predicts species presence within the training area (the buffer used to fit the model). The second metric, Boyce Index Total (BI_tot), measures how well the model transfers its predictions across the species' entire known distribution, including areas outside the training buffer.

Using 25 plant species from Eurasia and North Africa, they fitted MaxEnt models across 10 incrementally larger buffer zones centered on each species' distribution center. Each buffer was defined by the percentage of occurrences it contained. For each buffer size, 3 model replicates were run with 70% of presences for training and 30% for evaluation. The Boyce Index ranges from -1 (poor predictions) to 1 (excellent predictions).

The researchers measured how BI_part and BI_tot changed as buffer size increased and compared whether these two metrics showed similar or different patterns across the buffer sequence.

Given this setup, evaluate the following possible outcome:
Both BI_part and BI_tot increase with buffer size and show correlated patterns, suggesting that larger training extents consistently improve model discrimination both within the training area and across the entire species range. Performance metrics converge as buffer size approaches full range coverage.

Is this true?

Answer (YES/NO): NO